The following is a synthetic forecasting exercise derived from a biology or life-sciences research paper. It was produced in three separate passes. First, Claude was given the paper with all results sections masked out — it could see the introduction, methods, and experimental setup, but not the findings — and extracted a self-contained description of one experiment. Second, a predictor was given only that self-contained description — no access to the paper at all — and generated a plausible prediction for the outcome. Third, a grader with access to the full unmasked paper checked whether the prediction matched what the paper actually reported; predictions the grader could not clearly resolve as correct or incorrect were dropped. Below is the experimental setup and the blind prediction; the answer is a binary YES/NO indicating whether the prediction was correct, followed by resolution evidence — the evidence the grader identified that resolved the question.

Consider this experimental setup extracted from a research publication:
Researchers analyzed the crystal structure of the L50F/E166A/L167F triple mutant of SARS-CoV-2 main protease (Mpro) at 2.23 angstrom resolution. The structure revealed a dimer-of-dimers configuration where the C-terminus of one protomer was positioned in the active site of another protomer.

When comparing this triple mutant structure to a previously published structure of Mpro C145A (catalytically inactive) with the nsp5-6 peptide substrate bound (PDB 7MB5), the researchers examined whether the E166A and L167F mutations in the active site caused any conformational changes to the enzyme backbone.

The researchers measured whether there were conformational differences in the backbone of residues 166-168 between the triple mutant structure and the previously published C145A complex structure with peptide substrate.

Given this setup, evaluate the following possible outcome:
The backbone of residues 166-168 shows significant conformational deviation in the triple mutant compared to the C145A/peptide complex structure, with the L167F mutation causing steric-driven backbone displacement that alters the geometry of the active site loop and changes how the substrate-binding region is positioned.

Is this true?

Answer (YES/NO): NO